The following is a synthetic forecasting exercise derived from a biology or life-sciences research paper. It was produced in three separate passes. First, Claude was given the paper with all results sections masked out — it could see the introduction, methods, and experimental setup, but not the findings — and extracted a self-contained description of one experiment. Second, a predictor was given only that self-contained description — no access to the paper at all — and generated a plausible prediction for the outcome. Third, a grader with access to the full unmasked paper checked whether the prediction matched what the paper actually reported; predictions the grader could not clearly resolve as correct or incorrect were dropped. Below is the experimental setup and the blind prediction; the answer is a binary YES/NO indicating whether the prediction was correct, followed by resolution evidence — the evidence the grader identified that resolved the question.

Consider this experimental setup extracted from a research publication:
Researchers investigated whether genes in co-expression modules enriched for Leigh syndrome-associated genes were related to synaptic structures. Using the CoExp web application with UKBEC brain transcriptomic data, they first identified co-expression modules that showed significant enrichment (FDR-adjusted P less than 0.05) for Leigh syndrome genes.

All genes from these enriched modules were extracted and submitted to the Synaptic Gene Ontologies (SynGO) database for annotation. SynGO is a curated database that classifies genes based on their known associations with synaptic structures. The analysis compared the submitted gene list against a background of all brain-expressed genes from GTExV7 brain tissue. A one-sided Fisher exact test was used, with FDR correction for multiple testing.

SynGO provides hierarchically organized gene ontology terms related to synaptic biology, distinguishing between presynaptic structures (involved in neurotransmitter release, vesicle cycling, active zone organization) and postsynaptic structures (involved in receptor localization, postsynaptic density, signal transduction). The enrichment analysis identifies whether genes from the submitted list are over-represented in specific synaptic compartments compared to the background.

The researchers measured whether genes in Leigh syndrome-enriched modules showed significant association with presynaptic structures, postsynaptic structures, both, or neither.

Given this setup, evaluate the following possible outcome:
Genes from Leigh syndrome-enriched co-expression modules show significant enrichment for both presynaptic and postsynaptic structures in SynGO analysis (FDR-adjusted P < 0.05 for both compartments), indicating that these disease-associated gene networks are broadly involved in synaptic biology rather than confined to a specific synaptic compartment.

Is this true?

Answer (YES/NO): NO